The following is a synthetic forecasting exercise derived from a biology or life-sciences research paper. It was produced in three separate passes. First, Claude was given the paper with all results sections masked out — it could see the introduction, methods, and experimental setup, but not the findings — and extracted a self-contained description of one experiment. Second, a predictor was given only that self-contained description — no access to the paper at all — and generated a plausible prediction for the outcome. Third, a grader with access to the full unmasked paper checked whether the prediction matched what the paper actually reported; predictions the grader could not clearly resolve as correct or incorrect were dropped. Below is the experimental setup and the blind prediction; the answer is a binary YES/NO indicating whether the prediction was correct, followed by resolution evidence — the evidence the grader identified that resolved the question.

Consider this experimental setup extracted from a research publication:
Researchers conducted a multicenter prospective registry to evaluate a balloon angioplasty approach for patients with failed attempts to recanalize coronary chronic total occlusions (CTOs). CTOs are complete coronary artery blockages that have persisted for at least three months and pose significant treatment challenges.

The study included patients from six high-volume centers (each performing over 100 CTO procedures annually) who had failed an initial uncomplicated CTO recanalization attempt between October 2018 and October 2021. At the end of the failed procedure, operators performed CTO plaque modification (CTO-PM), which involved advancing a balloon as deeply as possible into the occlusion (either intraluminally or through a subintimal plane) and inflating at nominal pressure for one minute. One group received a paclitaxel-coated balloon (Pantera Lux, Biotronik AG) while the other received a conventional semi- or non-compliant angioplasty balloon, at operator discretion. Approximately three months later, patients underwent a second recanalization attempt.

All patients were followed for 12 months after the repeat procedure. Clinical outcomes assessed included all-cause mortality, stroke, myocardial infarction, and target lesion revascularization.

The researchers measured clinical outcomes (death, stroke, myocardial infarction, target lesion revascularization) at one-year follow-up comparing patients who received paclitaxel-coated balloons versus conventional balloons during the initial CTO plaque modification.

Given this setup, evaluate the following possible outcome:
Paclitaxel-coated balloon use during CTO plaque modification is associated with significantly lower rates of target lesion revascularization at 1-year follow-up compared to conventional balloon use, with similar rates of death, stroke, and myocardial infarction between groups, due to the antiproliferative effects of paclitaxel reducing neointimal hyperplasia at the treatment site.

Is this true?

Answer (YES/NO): NO